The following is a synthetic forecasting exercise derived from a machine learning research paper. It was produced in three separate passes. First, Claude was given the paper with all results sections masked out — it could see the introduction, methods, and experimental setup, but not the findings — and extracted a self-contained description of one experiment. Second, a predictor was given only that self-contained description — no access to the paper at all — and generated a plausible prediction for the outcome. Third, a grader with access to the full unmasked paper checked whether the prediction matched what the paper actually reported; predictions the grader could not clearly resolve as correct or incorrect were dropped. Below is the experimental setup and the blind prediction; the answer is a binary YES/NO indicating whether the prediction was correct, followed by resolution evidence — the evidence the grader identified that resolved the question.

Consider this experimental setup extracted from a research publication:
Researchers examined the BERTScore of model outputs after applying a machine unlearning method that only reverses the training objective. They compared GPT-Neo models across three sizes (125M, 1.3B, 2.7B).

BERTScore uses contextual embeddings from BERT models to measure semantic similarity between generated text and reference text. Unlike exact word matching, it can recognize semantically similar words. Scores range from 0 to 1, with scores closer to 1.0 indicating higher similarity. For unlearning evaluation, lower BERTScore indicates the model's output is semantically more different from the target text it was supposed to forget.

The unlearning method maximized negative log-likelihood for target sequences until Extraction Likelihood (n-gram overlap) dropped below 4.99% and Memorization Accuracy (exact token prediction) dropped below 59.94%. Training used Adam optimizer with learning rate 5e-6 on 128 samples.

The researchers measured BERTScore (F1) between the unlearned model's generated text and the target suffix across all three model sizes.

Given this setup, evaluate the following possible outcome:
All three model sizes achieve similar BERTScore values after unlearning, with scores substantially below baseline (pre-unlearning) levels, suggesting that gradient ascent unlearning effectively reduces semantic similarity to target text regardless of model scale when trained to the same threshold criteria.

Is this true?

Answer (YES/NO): YES